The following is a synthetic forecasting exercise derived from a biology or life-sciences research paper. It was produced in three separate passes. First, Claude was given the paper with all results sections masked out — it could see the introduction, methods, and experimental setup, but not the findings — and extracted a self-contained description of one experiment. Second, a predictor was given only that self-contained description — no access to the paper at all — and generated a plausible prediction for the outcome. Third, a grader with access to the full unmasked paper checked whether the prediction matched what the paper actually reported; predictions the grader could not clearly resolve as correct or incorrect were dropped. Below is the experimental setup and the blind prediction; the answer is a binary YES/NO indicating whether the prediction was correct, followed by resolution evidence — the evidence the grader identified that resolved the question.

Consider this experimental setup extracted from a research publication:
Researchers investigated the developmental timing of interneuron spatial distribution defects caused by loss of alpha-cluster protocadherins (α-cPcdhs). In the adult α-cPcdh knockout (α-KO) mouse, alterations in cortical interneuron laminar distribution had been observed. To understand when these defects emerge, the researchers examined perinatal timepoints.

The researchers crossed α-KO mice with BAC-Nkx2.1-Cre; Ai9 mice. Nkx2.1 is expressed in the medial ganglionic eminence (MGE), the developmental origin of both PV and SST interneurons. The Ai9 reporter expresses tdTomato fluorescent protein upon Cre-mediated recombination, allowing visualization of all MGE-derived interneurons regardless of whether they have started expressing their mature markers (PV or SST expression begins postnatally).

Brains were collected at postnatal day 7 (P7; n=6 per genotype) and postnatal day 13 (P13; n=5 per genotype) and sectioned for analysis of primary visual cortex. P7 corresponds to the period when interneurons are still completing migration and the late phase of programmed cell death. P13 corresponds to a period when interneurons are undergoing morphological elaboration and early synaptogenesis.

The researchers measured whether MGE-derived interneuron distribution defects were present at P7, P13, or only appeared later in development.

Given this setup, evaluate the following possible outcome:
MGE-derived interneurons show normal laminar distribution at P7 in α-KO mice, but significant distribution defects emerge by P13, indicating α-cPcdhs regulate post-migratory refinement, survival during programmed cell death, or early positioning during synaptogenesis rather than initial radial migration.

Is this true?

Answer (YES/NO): YES